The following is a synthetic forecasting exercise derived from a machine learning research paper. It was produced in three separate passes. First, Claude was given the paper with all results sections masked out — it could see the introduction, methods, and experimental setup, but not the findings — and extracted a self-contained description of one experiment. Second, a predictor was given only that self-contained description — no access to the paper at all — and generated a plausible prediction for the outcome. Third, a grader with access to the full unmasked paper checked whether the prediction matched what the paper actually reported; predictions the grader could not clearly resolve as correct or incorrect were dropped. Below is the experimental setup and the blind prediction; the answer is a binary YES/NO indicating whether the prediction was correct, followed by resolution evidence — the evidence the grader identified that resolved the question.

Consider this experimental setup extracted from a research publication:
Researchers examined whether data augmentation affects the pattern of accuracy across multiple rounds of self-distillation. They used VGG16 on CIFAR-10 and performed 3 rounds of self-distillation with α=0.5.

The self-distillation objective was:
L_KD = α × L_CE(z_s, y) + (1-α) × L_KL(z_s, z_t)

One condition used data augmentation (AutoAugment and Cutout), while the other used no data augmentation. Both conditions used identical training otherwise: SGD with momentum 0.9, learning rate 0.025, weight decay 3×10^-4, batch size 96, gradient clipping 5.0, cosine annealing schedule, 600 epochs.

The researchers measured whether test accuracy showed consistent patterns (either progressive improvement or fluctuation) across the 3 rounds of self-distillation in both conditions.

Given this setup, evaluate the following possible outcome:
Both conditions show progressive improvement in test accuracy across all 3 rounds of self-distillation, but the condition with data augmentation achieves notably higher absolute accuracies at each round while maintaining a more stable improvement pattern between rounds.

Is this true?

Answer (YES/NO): NO